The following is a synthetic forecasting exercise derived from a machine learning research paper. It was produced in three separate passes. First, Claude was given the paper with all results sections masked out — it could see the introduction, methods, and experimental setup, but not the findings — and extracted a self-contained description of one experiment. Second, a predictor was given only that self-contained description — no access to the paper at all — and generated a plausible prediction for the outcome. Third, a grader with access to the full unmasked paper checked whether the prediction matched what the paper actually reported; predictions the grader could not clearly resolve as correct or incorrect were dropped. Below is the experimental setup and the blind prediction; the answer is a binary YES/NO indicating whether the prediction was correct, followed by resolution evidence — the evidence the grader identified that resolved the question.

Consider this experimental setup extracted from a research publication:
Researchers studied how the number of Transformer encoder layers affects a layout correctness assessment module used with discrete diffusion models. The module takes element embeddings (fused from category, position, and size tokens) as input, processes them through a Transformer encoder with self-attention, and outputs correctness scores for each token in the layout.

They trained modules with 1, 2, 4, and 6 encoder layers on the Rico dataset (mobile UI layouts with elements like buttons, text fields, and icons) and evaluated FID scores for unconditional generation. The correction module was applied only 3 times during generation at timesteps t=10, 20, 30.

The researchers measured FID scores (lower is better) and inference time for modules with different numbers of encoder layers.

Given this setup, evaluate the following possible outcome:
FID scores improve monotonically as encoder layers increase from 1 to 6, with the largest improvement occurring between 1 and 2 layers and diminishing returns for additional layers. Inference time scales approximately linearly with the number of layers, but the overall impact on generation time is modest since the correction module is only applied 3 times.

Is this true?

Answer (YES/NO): NO